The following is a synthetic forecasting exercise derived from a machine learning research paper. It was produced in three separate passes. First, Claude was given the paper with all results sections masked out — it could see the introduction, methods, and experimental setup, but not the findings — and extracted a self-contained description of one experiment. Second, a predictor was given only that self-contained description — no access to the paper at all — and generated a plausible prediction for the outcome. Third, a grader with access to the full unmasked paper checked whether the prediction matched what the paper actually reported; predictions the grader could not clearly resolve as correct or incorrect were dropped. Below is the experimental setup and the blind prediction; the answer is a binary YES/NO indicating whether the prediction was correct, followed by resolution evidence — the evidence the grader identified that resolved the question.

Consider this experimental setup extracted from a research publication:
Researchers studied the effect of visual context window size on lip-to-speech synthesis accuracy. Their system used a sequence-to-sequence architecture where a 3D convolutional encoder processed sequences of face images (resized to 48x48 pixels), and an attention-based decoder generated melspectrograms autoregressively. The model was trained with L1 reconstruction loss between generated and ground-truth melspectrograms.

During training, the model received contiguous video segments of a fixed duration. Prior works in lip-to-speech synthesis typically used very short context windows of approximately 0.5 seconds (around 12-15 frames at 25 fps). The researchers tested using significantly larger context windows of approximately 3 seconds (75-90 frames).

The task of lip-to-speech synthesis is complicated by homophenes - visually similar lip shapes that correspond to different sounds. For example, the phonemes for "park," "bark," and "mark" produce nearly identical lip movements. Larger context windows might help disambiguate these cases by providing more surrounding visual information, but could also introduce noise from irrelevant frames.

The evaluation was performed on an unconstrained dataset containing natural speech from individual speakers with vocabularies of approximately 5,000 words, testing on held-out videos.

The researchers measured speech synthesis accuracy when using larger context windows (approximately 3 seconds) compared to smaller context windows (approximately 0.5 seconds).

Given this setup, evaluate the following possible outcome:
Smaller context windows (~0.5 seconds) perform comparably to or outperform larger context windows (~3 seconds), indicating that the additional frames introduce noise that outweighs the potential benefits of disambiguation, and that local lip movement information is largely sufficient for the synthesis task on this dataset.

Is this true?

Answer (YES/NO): NO